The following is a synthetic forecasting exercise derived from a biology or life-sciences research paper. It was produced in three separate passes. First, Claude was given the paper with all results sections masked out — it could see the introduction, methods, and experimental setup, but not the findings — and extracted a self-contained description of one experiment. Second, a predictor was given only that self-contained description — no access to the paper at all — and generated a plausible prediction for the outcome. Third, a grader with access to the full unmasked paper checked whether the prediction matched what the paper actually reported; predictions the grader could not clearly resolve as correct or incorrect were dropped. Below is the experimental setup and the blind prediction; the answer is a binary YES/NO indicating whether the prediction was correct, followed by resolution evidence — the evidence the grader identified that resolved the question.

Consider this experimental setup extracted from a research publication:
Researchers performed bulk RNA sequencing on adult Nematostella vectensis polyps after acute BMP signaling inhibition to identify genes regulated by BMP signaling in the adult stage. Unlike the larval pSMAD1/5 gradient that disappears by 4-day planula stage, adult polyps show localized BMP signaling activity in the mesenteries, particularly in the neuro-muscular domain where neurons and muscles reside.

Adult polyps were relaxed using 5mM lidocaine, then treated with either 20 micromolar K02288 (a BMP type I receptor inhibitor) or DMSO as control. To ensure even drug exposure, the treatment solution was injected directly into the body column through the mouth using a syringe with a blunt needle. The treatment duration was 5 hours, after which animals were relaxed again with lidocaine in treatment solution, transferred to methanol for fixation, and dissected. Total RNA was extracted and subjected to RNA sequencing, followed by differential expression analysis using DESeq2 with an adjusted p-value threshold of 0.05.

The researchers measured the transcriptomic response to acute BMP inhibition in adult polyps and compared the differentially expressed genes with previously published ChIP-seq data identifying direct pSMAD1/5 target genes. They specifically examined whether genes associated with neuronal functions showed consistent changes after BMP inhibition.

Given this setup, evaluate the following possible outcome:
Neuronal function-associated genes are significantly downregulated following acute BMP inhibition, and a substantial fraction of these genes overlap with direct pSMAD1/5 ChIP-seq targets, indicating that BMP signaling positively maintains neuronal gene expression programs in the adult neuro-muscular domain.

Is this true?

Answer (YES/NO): NO